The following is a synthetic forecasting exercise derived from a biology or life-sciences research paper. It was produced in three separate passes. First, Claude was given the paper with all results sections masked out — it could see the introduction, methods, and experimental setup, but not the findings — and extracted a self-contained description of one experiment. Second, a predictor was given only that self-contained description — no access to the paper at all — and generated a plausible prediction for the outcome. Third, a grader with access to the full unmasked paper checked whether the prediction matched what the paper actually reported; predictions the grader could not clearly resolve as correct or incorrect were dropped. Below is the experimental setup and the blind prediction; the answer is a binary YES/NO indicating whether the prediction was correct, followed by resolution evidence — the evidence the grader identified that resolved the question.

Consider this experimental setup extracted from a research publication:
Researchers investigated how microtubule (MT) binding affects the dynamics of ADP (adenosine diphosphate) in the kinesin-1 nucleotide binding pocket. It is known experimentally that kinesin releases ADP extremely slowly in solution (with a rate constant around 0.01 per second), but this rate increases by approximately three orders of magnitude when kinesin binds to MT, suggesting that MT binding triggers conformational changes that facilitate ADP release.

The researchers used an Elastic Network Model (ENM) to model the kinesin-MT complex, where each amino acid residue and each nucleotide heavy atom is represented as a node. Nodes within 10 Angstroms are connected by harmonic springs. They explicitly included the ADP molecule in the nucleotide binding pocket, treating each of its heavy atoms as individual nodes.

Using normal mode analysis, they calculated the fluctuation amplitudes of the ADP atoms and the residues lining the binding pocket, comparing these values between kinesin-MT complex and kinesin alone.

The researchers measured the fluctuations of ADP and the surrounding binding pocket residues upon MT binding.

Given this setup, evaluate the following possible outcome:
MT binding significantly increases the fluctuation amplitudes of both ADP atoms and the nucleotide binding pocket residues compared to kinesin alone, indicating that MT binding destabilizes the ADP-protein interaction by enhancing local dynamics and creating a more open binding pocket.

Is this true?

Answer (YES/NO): NO